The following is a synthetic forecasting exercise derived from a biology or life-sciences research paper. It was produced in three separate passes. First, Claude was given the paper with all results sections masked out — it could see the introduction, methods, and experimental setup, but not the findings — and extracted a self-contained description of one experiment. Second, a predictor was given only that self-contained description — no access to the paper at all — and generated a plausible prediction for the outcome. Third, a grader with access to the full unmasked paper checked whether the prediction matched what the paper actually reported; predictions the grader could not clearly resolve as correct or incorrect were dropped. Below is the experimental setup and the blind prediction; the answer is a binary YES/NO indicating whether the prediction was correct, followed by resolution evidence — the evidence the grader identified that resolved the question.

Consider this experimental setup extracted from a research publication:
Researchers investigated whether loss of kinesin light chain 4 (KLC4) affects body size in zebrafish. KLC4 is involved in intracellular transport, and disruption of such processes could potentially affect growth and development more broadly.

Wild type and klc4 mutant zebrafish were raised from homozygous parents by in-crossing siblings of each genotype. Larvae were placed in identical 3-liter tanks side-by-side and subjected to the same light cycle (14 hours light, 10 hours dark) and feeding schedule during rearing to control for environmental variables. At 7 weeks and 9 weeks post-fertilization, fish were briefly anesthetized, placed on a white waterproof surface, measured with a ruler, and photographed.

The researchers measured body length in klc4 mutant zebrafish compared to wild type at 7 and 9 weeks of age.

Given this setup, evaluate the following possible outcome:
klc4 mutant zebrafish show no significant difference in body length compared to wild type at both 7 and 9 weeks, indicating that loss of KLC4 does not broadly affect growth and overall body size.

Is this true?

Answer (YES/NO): NO